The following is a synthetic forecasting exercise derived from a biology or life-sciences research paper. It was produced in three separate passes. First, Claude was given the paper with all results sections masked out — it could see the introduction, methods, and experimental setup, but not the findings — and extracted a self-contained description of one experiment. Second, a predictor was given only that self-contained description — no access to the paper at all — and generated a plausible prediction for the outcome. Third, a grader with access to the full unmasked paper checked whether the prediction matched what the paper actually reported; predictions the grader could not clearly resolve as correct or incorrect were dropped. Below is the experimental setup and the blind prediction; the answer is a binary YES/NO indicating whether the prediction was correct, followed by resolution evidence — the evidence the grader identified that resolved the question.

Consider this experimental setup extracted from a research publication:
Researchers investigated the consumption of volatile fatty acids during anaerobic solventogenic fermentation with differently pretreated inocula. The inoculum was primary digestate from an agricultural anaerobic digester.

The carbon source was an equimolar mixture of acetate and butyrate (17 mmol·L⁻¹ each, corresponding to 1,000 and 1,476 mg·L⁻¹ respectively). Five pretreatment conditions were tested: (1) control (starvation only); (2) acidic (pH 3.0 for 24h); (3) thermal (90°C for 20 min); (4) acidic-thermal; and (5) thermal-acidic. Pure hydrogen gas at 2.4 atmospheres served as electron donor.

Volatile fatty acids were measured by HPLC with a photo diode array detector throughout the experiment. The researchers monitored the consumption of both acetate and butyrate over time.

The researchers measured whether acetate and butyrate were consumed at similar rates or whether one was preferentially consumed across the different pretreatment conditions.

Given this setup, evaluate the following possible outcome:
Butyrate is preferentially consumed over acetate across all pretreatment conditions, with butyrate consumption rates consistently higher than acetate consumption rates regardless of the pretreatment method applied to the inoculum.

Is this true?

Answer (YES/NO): NO